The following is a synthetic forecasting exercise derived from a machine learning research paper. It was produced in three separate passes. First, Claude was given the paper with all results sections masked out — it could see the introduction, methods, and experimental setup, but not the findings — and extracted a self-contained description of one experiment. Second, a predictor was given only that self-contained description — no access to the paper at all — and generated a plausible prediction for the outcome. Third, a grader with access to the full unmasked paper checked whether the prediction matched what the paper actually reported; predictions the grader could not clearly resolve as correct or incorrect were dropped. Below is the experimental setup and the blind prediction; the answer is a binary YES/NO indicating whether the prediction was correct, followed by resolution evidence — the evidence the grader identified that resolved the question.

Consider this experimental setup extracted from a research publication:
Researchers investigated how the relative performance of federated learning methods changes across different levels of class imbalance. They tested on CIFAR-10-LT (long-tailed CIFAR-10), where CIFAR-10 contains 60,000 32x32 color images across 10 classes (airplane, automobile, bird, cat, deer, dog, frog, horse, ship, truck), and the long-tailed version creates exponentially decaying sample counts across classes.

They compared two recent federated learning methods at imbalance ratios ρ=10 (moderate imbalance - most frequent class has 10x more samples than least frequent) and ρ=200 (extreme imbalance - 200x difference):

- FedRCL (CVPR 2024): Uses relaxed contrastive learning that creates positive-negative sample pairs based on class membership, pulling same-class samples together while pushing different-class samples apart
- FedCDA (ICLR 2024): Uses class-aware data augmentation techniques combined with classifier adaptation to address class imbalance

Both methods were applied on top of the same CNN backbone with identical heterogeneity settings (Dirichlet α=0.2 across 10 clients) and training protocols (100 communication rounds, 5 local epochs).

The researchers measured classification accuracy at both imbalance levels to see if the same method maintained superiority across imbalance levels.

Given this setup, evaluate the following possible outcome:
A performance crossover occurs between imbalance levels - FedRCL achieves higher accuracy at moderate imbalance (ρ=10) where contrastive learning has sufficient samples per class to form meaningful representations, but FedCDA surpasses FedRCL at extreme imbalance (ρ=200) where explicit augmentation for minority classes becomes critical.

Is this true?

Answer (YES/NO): YES